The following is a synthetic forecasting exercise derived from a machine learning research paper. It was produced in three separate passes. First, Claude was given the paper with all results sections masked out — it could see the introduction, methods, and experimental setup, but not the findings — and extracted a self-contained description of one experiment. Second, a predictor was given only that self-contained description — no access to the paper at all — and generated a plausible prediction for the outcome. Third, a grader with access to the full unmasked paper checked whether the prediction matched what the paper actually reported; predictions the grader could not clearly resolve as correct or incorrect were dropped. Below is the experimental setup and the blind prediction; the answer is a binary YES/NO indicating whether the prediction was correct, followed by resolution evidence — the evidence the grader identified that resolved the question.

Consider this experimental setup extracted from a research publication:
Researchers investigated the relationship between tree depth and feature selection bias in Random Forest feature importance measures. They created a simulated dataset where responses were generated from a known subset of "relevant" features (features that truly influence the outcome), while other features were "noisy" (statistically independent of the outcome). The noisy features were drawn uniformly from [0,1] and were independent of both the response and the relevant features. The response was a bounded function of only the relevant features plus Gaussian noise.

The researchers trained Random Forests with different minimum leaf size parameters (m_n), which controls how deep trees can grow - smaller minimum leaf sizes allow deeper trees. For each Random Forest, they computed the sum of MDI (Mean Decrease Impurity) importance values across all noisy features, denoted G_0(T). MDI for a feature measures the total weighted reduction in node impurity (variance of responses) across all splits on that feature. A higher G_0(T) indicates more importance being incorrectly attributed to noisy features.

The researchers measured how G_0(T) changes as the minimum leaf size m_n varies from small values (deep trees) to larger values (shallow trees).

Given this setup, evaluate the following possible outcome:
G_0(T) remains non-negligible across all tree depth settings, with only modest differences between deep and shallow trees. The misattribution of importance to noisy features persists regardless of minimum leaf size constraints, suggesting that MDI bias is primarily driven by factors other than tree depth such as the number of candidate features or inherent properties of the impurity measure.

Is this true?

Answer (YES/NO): NO